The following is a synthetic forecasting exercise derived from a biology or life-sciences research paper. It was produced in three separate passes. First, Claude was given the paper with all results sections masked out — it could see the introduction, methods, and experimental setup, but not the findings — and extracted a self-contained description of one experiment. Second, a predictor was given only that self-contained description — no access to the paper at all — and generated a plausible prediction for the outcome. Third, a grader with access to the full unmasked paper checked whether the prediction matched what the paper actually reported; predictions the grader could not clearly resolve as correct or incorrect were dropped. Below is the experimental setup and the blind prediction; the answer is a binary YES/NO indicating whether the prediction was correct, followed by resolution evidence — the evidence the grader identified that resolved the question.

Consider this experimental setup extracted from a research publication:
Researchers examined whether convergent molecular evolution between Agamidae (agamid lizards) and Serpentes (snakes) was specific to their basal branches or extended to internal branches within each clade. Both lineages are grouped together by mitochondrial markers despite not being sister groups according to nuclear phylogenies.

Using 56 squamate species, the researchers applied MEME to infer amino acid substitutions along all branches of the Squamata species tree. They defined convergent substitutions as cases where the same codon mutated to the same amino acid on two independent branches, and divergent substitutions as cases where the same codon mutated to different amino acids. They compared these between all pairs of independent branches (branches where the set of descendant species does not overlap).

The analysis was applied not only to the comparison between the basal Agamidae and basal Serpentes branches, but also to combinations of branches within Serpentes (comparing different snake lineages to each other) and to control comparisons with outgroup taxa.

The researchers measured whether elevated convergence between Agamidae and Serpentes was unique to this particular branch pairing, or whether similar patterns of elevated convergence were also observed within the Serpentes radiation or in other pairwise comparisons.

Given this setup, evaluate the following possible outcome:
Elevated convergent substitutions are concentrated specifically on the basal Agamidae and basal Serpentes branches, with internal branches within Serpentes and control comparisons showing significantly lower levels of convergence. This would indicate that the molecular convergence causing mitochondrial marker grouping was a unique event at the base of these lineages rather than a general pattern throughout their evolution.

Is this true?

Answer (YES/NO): YES